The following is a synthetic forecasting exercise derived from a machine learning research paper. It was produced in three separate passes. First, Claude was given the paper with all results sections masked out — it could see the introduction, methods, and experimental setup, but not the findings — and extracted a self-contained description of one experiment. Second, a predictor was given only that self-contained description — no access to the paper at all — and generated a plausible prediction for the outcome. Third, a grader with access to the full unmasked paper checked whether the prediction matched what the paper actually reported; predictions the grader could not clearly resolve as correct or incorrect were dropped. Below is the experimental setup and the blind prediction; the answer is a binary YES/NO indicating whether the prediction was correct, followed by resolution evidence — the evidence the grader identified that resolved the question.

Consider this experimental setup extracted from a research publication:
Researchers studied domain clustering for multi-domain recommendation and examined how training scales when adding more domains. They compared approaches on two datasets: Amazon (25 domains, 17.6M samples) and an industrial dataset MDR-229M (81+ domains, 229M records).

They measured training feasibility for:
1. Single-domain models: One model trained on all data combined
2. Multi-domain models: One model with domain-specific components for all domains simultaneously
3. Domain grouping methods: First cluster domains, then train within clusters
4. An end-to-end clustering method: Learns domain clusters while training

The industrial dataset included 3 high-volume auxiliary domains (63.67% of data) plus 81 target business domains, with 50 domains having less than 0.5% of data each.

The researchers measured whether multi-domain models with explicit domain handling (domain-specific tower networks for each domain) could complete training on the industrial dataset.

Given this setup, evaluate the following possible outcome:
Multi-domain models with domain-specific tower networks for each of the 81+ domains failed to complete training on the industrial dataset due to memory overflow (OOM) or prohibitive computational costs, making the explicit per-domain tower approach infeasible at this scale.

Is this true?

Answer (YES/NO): YES